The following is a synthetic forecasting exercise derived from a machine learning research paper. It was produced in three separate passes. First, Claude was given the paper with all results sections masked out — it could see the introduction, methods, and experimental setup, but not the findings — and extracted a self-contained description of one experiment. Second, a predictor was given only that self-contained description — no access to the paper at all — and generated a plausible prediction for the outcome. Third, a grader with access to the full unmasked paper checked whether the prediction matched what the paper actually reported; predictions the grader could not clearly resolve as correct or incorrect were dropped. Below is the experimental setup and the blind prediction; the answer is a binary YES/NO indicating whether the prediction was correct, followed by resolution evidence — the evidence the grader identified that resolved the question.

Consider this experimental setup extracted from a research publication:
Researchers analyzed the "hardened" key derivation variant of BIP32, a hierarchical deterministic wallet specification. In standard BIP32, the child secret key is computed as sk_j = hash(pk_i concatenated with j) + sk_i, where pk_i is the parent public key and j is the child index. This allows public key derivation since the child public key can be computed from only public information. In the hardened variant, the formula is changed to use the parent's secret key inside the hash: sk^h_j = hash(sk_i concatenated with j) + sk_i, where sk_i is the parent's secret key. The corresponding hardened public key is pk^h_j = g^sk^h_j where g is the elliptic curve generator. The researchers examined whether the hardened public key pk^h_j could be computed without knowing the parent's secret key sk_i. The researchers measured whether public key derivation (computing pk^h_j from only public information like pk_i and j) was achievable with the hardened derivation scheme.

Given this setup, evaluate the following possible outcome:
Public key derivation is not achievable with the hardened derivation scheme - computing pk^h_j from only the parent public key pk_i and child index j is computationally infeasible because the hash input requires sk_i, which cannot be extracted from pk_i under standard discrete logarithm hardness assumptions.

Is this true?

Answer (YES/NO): YES